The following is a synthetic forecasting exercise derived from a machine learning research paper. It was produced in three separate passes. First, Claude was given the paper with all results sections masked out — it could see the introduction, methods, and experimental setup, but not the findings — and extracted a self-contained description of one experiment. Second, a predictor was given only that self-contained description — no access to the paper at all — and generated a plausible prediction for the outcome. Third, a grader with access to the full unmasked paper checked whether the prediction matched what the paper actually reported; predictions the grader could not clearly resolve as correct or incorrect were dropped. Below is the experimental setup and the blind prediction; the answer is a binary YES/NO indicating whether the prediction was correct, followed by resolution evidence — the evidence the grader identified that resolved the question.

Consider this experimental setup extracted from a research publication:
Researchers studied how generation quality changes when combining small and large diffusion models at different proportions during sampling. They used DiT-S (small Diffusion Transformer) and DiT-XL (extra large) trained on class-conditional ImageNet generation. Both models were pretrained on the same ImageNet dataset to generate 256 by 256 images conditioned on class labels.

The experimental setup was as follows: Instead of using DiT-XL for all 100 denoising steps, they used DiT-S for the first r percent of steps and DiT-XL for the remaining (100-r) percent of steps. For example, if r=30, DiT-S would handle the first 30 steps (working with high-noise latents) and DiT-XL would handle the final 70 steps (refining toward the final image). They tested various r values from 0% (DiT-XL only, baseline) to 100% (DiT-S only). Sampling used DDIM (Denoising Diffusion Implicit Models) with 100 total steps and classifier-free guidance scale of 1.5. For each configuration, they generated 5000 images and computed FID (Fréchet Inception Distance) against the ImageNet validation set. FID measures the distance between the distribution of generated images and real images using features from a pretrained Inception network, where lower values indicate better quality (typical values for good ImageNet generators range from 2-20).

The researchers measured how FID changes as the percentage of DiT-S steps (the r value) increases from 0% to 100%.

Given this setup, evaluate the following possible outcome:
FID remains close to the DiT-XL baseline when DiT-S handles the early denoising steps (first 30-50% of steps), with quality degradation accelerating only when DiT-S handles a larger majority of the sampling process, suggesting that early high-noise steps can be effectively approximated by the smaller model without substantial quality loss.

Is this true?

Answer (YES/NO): YES